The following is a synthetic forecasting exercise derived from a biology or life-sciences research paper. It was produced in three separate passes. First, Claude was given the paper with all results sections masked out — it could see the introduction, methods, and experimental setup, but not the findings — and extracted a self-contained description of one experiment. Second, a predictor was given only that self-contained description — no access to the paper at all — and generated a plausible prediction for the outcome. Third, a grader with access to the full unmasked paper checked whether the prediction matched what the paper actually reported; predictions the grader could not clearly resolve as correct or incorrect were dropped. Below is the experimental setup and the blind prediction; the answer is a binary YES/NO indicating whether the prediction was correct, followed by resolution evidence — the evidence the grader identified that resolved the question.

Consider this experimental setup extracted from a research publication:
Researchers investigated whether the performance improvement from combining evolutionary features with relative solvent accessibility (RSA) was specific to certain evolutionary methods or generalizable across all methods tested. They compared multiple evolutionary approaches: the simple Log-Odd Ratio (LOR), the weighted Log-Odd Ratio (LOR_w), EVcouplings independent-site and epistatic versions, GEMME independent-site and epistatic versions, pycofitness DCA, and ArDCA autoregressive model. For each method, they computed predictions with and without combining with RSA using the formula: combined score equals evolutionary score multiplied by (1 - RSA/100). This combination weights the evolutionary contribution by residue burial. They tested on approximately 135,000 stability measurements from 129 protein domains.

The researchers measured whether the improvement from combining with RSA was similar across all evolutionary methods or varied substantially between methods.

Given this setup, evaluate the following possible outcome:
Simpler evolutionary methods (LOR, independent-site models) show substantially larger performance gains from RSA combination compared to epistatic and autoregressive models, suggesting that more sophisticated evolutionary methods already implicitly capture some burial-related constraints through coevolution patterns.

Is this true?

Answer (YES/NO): NO